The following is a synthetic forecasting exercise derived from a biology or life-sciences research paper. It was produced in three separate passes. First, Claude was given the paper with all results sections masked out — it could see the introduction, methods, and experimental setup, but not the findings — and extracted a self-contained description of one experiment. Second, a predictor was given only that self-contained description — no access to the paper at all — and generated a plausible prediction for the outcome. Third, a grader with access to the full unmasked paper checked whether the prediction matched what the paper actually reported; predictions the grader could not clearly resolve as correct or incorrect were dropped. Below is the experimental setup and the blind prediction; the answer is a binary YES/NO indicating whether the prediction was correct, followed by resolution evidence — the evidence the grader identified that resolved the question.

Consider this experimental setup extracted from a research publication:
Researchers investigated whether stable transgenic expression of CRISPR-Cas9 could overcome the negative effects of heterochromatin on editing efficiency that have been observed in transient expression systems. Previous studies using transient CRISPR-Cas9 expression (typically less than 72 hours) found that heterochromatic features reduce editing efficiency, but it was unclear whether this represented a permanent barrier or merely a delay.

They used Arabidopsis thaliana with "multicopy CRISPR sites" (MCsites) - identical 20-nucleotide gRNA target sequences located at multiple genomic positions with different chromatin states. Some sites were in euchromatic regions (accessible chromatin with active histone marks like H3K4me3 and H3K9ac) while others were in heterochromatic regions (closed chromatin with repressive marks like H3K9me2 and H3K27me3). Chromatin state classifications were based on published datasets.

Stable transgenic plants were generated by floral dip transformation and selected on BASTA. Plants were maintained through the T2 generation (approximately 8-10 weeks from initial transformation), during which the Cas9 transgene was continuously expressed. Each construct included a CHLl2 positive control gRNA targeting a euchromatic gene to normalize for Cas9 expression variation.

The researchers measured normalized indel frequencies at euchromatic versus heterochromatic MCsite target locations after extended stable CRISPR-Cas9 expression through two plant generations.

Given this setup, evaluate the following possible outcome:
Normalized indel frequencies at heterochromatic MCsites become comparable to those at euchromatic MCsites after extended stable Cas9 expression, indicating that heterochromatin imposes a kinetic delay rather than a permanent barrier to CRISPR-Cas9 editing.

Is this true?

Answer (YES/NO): NO